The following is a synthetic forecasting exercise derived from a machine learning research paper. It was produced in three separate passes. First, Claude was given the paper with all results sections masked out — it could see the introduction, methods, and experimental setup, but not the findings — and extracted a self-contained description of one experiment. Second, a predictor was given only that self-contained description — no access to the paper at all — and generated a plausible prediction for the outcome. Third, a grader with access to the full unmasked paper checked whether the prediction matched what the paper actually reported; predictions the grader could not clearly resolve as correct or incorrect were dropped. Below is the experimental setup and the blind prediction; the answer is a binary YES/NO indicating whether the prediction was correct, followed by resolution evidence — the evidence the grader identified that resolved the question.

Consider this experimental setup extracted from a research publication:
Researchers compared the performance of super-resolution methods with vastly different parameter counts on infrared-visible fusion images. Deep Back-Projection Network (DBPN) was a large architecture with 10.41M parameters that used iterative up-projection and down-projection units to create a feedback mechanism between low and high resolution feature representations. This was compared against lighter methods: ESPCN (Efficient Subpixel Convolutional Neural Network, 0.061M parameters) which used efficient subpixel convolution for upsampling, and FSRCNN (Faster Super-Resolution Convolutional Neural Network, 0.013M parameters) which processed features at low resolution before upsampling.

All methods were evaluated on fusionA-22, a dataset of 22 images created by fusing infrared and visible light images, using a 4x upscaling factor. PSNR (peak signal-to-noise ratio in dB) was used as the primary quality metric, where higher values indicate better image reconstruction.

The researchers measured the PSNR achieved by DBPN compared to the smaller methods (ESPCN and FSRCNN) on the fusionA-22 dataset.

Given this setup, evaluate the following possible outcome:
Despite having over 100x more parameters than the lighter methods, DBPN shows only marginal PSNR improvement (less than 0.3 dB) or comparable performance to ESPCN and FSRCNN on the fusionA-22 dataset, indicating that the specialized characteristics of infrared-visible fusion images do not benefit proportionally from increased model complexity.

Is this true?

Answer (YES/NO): NO